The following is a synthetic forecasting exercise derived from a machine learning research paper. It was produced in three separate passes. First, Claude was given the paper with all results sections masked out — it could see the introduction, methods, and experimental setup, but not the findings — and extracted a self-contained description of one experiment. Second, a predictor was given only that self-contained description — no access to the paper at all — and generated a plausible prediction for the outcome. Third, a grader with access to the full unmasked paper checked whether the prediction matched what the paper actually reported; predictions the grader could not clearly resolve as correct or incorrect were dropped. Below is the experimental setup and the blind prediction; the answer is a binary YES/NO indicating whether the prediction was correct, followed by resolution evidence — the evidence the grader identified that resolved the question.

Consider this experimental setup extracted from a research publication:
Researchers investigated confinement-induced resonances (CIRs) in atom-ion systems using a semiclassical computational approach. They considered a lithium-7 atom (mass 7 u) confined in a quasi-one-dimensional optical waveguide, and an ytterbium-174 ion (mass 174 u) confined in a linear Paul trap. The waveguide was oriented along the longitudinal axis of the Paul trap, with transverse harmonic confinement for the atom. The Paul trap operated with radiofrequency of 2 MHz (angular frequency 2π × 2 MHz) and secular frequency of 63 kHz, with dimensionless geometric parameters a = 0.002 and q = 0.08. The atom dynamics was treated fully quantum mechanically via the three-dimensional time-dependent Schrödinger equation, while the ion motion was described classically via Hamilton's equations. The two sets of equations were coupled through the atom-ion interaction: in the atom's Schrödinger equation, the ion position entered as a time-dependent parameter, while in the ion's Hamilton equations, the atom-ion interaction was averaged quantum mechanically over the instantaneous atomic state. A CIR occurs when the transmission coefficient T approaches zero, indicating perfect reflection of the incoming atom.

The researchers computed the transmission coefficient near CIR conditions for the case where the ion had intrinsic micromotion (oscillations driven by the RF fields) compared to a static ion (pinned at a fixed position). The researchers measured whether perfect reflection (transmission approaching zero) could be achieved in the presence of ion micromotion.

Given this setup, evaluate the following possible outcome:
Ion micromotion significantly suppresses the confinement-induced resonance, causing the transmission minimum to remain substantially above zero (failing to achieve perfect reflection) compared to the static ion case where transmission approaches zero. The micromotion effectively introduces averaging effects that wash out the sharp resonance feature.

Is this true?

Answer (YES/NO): NO